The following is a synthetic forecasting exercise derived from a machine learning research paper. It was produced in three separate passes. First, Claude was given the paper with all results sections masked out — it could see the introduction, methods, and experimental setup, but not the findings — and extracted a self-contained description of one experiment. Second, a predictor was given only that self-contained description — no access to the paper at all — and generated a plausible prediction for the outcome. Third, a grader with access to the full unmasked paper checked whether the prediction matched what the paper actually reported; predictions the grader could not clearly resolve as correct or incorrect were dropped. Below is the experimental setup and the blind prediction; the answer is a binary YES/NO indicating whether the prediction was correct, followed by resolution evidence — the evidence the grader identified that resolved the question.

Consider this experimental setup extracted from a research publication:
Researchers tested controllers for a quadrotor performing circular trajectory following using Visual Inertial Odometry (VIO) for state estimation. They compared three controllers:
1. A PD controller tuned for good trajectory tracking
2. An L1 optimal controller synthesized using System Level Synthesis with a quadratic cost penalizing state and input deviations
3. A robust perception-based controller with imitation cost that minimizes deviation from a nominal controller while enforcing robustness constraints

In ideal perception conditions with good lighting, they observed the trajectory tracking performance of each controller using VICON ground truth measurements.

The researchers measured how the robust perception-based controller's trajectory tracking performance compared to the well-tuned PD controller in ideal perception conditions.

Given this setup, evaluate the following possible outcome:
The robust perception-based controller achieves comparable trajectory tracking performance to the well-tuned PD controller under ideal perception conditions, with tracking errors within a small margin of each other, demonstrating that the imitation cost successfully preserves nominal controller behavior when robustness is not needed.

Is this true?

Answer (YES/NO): YES